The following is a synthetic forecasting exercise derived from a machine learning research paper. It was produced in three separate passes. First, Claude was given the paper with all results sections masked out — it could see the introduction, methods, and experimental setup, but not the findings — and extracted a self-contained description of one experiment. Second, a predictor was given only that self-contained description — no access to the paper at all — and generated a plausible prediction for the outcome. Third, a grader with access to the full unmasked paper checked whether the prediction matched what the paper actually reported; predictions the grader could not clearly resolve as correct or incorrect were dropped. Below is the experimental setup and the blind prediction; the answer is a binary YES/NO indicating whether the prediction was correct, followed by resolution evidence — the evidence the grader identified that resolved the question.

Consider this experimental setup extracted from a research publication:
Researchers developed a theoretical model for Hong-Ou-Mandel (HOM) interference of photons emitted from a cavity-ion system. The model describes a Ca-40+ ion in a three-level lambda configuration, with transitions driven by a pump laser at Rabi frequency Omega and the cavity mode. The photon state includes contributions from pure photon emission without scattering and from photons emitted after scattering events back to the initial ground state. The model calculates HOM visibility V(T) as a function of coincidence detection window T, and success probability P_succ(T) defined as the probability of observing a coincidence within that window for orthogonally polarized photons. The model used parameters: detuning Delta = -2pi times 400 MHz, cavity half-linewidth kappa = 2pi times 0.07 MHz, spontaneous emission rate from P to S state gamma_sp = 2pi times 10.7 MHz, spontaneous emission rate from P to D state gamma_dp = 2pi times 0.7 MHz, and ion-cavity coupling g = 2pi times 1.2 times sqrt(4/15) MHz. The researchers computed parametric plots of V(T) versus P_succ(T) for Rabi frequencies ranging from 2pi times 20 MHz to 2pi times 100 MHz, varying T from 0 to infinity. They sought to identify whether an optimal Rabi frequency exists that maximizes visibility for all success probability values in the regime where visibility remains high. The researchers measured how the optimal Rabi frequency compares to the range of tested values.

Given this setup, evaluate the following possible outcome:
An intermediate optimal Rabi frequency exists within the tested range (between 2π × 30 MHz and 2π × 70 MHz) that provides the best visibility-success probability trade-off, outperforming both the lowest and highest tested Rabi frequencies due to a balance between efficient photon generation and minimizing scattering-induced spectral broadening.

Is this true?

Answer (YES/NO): YES